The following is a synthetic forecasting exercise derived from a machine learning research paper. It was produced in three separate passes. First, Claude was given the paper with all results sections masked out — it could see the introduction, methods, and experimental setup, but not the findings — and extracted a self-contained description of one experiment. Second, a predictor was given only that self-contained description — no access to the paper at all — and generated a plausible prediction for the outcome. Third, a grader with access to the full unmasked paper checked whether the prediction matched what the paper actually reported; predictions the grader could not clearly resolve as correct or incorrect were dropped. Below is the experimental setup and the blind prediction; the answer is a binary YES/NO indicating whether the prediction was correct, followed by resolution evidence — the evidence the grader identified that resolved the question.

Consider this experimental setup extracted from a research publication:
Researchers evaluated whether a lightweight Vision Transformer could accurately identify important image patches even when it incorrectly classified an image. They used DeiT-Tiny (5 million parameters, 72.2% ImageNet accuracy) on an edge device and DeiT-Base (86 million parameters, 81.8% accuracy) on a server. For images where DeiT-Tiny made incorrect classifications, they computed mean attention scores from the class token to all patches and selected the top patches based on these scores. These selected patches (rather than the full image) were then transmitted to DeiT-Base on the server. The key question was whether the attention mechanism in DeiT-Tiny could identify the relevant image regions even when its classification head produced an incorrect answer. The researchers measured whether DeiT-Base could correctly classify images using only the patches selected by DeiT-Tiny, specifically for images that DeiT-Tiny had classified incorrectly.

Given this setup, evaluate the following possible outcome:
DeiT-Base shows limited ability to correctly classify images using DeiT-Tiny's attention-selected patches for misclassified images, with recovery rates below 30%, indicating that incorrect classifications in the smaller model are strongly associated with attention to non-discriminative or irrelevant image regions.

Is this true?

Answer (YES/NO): NO